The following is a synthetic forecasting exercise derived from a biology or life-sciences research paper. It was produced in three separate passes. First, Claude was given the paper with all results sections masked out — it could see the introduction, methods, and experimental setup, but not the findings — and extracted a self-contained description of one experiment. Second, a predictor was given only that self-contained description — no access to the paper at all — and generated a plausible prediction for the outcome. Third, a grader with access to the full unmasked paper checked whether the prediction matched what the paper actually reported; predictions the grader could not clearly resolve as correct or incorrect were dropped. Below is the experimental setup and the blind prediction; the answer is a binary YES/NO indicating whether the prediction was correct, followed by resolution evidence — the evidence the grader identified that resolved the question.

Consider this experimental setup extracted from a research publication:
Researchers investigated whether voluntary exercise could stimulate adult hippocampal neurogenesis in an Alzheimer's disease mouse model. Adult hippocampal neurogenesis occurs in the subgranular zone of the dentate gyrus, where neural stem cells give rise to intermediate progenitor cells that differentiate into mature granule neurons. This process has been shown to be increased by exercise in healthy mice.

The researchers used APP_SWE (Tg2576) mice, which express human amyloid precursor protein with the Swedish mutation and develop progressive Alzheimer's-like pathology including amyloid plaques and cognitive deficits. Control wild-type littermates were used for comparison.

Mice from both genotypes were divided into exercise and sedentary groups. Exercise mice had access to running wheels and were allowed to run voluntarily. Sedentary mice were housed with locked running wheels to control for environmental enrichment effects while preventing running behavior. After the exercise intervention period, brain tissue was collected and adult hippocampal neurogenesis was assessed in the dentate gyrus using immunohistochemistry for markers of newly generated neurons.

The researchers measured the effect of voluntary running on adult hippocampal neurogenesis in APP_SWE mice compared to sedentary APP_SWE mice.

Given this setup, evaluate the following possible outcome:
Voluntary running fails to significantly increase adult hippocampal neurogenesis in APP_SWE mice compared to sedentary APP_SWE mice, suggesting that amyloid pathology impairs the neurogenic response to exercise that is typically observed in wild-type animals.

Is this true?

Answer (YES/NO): NO